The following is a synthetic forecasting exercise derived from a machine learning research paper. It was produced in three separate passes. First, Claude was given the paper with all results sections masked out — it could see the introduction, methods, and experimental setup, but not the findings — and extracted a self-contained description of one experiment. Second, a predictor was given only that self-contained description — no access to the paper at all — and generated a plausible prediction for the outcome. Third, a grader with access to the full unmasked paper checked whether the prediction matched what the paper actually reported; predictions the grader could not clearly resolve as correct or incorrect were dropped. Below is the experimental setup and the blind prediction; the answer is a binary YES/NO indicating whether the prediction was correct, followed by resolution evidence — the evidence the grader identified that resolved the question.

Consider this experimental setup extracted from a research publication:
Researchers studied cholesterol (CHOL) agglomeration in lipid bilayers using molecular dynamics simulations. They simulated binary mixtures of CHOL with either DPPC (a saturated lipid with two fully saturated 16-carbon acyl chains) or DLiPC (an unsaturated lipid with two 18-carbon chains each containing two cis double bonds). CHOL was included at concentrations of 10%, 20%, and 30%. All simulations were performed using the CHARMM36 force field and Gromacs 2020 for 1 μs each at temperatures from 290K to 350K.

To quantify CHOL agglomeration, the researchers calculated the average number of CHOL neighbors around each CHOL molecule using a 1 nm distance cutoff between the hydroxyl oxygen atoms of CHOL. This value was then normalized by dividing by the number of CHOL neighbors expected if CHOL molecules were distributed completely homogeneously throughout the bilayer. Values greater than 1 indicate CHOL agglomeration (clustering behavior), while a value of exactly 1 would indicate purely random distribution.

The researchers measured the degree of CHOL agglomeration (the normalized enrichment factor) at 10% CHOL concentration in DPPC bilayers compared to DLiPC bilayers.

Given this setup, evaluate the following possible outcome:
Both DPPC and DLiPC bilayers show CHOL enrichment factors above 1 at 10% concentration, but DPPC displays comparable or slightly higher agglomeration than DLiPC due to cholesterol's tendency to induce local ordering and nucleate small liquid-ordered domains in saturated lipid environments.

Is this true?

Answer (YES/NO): NO